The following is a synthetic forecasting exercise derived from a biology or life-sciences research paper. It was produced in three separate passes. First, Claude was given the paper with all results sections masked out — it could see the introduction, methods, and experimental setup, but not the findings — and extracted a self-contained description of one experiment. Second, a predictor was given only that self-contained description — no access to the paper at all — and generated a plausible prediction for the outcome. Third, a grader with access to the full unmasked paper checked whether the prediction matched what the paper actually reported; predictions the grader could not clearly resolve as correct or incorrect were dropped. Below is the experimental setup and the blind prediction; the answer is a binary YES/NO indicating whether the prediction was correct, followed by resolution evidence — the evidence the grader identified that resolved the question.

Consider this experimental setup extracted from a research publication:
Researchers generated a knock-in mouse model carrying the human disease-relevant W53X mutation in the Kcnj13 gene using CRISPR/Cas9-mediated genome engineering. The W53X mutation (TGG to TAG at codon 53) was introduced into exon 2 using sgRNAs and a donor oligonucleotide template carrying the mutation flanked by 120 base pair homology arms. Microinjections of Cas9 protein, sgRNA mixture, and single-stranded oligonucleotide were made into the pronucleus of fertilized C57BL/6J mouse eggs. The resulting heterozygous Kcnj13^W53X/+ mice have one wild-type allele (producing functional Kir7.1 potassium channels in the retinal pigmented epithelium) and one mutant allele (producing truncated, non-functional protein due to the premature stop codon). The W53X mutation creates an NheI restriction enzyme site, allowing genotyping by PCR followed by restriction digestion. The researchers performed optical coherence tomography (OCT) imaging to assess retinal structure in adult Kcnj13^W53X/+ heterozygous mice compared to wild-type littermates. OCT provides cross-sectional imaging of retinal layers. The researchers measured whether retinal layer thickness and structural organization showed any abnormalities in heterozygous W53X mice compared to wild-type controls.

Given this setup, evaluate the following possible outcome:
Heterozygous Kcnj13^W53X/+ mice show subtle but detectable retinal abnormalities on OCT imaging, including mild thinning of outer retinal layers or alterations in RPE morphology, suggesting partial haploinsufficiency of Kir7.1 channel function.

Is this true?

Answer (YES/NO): NO